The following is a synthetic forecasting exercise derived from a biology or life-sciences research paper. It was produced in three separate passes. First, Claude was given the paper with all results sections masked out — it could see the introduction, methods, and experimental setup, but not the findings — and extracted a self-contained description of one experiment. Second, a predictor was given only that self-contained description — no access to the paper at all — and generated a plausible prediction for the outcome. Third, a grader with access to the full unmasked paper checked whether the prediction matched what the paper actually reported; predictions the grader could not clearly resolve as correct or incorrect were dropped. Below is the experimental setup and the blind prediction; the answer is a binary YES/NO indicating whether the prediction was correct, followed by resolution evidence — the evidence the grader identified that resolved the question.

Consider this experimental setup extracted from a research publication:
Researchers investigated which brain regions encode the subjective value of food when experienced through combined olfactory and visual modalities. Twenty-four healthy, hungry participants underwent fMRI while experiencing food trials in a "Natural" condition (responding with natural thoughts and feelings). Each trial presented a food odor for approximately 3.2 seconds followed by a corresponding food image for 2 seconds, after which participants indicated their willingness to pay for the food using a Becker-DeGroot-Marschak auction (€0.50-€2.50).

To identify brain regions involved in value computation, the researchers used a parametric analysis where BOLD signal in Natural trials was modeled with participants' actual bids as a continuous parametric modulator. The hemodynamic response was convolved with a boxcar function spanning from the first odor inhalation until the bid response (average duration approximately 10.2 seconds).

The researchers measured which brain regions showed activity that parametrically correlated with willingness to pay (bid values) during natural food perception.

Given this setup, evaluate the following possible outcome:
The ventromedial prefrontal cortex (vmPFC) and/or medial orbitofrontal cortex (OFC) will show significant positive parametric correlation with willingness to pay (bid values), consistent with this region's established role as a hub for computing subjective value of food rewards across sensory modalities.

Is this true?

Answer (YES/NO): YES